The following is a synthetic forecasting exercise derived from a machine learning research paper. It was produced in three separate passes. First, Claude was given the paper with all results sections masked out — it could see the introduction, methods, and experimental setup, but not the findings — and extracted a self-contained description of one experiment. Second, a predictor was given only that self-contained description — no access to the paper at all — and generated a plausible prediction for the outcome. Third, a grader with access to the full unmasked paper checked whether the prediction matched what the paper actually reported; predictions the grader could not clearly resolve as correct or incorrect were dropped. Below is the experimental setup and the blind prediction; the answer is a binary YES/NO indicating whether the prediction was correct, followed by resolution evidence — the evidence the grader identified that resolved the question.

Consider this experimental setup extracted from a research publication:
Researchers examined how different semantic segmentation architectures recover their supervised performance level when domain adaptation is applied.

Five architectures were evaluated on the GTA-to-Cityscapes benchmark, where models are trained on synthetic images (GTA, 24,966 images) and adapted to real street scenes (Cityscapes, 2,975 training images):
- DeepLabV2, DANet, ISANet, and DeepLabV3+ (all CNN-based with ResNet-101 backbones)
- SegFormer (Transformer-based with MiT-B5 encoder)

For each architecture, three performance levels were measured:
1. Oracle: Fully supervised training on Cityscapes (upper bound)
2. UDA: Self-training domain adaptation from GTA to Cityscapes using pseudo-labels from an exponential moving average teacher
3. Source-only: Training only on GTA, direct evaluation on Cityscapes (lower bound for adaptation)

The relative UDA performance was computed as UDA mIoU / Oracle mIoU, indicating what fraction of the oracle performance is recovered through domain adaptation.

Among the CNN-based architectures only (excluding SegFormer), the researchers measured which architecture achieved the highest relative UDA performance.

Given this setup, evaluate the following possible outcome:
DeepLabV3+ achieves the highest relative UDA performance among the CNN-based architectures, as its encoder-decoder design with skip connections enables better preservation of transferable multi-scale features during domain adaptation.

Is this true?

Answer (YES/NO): NO